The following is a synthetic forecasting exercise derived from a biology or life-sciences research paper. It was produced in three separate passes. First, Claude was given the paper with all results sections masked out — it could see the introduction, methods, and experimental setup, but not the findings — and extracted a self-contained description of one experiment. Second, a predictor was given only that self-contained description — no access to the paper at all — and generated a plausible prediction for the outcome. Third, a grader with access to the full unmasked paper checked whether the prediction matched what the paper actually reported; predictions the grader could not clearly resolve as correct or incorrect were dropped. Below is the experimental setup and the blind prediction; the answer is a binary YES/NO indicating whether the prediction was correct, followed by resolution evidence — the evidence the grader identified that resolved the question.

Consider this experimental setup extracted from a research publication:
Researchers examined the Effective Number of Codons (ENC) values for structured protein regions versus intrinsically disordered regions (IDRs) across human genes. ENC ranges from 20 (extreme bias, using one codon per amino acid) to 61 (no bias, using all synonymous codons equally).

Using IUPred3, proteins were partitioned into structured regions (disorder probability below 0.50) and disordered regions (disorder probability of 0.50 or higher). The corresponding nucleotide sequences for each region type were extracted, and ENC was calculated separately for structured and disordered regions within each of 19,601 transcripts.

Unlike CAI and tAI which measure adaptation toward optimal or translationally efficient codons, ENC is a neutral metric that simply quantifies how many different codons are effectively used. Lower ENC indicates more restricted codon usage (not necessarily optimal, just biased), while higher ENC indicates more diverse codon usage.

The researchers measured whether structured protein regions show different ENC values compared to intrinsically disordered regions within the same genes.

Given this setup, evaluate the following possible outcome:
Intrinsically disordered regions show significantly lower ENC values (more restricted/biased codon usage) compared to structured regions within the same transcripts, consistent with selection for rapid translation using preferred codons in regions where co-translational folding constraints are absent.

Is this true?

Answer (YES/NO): NO